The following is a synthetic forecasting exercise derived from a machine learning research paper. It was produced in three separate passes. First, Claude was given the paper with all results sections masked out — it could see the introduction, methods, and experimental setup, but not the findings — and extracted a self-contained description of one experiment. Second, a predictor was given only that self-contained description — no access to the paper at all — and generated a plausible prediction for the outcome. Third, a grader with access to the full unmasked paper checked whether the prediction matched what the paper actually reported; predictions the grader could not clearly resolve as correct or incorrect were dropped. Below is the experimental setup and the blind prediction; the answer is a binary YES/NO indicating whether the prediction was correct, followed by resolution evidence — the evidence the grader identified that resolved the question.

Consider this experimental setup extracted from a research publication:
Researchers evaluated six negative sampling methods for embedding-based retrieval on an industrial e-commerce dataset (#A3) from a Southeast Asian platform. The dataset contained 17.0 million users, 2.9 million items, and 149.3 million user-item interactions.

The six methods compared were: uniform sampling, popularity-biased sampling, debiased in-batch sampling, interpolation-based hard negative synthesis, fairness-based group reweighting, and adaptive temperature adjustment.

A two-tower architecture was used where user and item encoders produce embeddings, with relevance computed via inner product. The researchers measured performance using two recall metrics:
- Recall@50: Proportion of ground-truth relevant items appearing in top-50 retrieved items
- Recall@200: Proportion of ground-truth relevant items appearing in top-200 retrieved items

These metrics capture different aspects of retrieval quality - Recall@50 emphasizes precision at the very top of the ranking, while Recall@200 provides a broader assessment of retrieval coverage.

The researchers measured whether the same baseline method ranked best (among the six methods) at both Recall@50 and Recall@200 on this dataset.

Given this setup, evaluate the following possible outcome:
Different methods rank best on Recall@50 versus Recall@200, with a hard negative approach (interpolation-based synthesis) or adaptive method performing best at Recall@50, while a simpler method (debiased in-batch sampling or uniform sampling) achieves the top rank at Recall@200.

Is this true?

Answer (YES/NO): NO